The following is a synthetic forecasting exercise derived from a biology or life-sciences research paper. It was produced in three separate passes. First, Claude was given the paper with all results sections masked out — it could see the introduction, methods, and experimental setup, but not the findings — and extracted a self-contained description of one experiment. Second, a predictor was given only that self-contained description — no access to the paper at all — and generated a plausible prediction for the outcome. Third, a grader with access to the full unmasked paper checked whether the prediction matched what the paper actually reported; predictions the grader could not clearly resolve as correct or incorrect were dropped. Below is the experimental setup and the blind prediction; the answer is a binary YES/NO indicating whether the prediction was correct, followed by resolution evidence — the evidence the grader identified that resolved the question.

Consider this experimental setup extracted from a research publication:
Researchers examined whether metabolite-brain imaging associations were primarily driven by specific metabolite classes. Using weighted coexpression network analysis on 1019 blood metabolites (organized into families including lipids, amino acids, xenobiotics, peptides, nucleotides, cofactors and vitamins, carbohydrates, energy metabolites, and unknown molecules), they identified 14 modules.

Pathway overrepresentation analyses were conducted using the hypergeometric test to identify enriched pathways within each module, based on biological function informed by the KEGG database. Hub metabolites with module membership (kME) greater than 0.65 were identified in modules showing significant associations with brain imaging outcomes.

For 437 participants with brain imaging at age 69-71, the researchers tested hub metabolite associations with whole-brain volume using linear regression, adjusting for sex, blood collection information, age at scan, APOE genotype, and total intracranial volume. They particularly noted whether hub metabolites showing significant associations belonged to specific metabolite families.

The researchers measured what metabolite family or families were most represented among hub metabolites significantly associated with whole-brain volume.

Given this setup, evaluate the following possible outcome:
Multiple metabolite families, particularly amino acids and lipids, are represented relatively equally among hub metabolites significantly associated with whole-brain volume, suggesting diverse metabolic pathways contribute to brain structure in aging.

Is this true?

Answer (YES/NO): NO